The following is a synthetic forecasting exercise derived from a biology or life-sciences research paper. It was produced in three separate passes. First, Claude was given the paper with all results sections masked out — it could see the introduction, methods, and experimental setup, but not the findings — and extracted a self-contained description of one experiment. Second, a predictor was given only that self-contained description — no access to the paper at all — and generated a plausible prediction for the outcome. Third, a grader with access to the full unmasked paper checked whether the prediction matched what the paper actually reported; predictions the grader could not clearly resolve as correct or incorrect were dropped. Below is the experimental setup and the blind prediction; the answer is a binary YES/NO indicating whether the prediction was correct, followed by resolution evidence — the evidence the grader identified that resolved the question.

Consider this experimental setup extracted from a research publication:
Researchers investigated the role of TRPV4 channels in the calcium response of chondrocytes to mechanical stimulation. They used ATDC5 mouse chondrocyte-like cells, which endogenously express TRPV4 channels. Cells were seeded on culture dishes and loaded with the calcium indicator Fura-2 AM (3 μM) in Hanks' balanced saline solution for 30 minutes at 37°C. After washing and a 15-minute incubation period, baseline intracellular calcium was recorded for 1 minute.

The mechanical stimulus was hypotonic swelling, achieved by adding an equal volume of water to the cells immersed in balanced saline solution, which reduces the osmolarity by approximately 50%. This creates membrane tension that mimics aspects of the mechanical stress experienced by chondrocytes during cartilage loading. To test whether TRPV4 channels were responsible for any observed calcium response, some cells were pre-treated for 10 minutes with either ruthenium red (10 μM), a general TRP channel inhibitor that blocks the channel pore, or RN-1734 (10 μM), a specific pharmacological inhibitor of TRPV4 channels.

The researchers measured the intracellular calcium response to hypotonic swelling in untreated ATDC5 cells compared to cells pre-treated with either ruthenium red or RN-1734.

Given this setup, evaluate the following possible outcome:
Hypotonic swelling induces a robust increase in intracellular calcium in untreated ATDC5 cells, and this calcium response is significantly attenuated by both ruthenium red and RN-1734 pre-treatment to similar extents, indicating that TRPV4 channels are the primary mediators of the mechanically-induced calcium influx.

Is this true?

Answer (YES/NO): YES